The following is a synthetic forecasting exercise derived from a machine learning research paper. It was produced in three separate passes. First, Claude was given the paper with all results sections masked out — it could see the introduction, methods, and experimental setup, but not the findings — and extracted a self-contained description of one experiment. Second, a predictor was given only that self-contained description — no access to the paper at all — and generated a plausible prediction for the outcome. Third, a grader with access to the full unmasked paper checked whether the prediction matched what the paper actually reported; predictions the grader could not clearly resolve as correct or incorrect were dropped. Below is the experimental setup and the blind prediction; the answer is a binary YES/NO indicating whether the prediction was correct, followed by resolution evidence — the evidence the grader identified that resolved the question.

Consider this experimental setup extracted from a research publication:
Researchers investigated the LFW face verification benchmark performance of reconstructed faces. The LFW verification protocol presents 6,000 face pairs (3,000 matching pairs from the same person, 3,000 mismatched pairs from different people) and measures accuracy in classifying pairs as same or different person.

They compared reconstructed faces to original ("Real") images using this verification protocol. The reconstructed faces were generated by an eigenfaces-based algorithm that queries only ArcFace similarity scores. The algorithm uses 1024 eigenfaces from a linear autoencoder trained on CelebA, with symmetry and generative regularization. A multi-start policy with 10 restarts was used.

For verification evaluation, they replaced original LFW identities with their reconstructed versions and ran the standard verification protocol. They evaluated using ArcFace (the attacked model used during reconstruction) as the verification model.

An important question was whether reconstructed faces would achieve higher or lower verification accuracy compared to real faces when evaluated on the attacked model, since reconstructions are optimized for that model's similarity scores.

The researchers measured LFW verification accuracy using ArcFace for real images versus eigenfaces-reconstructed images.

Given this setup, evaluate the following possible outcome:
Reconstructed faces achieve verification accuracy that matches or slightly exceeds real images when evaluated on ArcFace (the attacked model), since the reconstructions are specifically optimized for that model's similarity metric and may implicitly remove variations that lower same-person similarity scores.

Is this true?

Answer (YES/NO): YES